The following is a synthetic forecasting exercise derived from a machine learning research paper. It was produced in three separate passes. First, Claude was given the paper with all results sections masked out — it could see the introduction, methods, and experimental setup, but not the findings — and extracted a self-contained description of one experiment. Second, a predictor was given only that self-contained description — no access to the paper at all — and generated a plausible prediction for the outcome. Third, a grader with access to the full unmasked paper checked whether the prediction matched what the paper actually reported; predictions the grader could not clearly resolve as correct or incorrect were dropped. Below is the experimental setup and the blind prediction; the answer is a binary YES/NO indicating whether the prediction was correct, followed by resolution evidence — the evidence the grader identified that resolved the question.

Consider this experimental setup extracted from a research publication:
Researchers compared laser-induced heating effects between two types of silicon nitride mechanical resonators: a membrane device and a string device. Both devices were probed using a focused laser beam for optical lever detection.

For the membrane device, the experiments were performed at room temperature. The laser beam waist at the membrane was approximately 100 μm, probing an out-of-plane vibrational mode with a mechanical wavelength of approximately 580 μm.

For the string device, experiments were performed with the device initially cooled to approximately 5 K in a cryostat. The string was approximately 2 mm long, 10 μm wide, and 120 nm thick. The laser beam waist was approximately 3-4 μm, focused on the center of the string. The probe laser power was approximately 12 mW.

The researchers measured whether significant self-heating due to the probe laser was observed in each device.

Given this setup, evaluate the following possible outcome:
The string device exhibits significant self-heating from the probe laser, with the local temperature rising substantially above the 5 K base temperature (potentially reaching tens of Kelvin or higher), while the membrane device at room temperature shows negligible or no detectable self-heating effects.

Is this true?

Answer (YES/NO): YES